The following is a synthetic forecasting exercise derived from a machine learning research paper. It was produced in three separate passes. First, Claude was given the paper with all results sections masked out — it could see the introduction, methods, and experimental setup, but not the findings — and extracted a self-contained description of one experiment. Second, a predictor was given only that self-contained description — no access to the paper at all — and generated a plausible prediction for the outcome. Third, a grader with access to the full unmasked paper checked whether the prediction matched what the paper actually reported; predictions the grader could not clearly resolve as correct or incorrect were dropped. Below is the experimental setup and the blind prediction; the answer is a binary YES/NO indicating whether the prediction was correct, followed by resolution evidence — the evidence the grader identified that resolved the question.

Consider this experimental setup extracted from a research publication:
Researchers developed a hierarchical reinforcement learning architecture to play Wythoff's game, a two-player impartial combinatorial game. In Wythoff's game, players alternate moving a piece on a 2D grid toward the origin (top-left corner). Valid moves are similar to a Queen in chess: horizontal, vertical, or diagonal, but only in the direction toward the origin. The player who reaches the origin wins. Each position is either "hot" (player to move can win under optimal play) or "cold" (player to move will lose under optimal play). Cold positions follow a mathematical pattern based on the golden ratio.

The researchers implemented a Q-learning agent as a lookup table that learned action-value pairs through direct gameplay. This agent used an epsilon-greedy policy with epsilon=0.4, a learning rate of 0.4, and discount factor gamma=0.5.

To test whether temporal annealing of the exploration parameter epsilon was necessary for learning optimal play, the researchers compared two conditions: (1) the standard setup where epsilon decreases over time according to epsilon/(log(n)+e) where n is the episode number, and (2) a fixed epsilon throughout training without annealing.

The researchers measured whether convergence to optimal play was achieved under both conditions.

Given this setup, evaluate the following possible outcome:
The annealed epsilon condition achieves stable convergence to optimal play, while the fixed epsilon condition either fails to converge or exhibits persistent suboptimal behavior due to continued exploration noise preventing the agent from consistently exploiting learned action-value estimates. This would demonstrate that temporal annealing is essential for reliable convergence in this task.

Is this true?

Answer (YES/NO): YES